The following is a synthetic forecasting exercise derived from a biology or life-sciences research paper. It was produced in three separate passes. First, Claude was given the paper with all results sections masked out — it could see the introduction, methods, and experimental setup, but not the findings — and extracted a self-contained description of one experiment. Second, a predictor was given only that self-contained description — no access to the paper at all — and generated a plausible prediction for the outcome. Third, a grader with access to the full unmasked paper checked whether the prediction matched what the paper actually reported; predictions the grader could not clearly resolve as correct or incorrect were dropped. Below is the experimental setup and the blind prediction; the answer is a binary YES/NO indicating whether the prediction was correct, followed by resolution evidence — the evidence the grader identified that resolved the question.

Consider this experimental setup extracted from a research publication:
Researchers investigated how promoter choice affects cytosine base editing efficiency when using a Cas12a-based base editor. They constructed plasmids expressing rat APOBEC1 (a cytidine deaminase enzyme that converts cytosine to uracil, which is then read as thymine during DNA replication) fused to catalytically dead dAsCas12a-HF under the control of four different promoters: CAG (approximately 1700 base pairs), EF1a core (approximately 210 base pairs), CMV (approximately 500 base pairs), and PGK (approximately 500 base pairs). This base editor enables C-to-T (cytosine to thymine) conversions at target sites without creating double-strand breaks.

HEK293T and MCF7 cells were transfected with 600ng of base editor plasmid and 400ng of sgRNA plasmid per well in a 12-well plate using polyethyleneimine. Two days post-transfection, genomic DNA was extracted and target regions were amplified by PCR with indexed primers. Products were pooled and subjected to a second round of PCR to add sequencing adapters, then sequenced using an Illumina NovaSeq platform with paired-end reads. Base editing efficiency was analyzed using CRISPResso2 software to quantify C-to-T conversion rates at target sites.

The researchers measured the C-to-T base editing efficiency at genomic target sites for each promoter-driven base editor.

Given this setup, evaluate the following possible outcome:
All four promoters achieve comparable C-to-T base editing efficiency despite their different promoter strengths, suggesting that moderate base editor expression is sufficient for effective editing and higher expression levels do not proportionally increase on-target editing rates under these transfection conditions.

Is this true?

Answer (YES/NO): NO